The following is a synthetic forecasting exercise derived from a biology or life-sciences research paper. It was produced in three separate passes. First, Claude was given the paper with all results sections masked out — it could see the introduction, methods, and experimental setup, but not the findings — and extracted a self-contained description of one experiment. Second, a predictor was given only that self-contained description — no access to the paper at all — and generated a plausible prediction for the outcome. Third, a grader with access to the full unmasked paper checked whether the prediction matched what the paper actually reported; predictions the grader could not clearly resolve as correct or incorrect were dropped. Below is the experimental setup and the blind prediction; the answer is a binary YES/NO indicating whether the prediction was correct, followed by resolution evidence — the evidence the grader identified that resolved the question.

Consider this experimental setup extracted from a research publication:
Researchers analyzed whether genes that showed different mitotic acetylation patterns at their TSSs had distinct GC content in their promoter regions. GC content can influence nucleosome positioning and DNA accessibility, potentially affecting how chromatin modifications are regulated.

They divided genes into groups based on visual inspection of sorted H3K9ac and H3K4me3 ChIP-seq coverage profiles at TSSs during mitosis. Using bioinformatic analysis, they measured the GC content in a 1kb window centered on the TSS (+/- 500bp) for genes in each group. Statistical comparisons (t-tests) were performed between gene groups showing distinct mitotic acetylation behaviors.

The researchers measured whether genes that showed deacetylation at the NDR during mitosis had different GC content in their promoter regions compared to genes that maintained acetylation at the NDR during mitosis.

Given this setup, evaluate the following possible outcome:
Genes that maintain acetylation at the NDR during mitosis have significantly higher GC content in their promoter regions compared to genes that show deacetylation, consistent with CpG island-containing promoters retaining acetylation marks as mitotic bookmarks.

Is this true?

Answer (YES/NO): NO